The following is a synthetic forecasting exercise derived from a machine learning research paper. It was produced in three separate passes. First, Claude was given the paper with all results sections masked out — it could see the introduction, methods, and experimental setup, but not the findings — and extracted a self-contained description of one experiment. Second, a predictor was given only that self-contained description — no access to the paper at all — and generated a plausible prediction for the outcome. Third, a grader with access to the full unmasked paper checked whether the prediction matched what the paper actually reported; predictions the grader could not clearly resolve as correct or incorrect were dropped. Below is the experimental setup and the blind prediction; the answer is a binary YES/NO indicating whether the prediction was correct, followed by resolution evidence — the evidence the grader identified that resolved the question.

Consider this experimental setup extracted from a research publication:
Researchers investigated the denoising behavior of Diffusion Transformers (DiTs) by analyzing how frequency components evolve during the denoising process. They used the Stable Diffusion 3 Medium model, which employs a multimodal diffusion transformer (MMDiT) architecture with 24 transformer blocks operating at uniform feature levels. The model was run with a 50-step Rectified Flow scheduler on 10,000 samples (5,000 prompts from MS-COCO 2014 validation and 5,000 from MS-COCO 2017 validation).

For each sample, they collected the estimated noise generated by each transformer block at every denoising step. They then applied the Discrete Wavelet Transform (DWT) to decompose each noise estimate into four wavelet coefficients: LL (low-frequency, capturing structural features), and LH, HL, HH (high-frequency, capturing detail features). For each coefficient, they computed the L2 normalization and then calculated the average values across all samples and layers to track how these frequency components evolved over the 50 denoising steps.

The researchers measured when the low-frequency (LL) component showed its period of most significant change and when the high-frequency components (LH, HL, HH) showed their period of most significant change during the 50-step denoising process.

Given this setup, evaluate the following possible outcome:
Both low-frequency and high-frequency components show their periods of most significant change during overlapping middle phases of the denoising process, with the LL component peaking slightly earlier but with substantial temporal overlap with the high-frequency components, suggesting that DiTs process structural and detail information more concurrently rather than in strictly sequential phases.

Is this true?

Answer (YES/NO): NO